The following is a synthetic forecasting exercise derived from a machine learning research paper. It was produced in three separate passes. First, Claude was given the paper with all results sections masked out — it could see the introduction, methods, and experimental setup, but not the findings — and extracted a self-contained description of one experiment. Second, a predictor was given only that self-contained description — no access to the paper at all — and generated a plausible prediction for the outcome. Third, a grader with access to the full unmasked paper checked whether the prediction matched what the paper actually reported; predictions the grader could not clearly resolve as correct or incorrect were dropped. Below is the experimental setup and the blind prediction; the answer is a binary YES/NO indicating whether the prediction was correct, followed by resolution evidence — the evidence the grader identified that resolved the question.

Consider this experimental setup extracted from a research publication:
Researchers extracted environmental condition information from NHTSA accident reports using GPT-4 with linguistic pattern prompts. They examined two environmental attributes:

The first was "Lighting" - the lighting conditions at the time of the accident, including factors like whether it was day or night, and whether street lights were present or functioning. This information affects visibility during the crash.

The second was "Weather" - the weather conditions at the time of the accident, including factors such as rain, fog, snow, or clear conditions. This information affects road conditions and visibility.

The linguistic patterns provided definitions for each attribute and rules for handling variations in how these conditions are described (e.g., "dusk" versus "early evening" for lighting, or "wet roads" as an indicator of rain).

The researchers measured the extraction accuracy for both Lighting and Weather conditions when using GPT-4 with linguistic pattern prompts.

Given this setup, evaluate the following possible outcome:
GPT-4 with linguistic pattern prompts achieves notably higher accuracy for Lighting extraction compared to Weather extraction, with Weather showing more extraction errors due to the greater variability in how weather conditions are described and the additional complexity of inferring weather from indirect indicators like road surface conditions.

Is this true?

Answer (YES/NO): NO